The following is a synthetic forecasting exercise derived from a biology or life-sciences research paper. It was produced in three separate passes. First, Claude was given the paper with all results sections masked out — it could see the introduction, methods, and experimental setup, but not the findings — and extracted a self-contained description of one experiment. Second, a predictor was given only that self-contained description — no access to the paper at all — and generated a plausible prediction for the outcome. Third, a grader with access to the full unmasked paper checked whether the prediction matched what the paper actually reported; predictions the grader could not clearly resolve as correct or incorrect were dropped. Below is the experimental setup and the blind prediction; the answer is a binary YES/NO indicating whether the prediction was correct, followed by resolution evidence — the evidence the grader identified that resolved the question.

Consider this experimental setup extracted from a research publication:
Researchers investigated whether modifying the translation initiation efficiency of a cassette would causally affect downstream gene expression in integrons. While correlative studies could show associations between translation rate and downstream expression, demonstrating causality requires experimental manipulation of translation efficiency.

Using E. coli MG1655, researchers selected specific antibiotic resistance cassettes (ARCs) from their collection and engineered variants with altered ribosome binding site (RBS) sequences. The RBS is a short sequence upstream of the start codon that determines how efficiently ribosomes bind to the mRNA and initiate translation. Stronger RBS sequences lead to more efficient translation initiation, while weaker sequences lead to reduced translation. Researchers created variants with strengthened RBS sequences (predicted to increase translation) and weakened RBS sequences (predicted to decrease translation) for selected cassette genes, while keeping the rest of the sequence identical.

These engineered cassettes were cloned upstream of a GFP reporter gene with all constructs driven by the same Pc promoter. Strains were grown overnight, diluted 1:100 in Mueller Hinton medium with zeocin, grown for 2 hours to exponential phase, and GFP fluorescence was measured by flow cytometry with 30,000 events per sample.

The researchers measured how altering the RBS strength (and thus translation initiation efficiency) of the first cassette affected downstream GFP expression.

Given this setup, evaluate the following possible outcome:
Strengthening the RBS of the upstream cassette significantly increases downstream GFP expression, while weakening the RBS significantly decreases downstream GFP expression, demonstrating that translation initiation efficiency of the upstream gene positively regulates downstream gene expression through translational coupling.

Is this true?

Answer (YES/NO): NO